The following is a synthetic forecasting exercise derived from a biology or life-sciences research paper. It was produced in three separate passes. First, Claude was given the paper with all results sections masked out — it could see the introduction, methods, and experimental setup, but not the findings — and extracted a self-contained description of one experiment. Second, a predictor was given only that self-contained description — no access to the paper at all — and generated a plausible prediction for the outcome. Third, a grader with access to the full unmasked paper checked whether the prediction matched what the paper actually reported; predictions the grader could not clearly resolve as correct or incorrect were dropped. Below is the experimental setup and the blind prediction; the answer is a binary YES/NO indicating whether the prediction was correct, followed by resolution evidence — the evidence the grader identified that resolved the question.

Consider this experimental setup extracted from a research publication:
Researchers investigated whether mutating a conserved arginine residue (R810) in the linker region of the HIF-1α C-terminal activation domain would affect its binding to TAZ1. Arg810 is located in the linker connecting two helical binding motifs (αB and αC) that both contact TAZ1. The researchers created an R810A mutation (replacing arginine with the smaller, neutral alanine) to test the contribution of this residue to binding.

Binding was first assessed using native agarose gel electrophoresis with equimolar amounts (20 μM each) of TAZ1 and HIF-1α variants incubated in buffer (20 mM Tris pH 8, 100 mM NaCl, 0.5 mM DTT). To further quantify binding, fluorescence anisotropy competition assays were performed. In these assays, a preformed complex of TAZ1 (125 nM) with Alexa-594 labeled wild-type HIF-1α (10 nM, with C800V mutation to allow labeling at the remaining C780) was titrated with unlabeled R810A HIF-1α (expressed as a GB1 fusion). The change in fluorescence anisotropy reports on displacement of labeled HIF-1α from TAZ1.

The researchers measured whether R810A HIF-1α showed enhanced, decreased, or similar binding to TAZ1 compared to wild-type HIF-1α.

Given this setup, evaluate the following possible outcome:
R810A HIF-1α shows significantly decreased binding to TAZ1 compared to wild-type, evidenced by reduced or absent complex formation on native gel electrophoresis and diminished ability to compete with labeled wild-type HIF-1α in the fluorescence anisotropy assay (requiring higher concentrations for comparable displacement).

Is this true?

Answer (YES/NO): NO